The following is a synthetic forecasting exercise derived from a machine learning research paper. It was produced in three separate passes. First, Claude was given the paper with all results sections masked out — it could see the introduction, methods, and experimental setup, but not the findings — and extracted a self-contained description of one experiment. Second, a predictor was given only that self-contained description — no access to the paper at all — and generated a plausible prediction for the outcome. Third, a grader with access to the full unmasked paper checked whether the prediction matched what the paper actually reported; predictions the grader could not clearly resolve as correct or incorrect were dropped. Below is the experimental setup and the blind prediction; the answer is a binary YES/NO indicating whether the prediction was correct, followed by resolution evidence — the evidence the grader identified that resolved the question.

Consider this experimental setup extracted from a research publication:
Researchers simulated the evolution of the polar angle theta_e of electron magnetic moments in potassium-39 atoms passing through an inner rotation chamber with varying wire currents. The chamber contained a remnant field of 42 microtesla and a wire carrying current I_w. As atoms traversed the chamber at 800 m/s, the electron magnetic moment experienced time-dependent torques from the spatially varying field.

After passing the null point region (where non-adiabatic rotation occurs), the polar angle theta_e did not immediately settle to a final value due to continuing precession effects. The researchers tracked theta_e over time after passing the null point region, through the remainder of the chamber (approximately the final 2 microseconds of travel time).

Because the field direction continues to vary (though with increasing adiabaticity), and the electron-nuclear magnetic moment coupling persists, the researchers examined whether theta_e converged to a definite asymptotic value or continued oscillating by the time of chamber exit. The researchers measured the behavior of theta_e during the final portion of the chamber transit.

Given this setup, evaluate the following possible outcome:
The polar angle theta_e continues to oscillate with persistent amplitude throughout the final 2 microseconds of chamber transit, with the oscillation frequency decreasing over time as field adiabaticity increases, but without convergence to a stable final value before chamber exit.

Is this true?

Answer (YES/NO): NO